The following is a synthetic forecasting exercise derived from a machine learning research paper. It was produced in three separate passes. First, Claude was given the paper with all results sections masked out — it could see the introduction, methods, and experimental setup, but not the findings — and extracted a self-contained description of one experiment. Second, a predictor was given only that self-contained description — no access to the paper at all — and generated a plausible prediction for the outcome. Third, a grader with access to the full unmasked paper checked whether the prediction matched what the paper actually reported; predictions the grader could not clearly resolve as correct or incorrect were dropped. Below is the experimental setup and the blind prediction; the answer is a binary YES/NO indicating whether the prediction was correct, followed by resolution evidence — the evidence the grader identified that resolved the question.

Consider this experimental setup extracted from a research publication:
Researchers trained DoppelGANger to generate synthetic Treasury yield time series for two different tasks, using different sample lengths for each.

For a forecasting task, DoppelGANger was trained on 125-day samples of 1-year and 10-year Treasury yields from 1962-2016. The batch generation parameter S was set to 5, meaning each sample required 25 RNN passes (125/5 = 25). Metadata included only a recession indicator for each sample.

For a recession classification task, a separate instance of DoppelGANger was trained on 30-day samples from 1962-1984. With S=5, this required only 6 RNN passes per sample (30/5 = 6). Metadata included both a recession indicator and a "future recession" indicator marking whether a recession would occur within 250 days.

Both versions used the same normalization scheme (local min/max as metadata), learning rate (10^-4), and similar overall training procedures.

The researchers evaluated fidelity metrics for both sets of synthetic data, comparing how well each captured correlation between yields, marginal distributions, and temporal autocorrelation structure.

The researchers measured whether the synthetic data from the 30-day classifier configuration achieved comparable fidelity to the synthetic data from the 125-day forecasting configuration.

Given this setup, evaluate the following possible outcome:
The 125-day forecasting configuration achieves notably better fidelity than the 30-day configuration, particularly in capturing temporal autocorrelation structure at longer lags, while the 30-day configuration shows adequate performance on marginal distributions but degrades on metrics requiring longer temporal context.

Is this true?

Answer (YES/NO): NO